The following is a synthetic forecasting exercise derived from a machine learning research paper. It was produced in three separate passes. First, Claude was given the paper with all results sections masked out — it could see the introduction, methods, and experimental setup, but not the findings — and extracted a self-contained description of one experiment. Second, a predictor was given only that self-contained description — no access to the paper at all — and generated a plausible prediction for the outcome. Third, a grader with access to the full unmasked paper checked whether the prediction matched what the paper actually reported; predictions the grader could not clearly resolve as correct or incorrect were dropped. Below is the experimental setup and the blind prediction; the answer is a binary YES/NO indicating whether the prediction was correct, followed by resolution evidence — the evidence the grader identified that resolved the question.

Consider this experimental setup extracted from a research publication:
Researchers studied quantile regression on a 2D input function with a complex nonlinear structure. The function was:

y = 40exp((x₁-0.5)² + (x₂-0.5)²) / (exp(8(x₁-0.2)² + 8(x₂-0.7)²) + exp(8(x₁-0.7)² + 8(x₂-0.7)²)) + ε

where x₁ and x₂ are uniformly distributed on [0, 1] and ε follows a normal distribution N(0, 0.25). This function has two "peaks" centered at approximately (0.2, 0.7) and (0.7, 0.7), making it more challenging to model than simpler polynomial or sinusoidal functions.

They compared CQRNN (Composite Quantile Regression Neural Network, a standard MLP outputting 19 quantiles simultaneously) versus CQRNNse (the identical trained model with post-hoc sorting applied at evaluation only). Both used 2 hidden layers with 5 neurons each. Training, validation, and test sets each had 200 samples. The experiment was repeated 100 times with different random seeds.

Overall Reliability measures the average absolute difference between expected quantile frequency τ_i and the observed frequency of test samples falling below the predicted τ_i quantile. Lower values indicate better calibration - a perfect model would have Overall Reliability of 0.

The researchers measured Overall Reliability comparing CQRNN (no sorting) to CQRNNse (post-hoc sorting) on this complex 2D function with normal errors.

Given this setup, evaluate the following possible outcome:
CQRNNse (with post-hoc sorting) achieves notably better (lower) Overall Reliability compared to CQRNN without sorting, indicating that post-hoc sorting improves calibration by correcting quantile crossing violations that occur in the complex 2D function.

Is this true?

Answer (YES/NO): NO